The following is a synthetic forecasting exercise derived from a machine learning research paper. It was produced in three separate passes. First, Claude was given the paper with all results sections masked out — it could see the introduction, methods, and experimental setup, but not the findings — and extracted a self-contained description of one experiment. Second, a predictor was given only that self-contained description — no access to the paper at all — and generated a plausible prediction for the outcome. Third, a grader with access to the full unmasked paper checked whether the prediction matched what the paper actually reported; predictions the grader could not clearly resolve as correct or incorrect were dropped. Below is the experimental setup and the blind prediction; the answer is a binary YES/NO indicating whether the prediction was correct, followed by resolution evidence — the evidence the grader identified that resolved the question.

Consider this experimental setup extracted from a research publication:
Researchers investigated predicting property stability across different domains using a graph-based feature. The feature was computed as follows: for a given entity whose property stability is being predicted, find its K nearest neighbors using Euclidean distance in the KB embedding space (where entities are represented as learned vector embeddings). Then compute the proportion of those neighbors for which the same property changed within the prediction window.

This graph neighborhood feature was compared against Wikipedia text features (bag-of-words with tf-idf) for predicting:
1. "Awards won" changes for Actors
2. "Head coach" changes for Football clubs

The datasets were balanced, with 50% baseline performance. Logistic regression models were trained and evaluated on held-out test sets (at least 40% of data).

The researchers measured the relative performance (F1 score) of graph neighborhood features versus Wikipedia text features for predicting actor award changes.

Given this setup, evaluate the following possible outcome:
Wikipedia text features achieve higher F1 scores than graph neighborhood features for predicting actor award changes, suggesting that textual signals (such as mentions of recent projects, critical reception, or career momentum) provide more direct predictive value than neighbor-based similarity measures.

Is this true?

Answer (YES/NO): YES